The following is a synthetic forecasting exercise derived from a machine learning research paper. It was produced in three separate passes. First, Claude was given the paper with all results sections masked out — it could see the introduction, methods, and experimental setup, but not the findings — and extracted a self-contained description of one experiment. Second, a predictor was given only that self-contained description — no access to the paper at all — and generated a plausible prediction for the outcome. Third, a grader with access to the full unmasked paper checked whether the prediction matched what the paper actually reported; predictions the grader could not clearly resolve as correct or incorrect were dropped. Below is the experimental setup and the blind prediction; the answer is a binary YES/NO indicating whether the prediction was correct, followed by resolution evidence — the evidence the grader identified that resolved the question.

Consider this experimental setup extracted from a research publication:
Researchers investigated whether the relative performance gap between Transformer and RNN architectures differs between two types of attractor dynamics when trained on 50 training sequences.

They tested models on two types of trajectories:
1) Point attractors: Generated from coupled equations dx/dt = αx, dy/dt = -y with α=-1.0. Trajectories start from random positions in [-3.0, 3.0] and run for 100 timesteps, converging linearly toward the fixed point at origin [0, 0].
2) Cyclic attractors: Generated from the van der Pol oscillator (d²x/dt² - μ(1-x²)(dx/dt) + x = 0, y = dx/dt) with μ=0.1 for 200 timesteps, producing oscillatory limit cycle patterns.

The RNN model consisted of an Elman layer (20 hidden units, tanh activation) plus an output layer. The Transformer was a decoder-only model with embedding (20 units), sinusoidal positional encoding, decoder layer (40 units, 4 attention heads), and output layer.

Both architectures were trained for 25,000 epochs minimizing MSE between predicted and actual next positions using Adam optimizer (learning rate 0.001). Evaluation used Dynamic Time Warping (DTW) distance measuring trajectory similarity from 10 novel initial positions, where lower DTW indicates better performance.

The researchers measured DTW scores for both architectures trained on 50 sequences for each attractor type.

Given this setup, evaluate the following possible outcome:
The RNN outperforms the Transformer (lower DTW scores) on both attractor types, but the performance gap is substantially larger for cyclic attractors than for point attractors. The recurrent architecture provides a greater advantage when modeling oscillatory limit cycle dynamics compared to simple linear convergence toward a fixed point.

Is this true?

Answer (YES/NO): NO